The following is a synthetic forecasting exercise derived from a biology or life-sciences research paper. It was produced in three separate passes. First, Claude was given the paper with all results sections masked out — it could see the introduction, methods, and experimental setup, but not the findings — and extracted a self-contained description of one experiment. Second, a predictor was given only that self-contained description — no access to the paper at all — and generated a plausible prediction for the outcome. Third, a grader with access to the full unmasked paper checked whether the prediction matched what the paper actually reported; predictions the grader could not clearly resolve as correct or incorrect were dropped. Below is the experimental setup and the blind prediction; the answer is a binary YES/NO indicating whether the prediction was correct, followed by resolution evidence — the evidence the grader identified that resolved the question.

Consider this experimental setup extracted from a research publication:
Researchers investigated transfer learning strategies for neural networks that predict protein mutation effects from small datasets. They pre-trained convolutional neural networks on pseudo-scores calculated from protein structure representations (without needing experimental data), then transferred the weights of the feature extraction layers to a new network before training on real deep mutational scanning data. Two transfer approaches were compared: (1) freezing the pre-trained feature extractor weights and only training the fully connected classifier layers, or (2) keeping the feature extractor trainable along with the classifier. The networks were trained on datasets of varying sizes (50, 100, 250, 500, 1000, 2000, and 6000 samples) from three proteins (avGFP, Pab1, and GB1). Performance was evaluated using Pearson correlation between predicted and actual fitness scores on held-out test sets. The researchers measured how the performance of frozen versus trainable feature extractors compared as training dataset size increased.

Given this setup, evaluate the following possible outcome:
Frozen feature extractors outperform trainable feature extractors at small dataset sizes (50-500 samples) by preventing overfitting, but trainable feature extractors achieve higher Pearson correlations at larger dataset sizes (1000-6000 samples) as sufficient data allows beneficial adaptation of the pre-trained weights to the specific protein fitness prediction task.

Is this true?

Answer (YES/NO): NO